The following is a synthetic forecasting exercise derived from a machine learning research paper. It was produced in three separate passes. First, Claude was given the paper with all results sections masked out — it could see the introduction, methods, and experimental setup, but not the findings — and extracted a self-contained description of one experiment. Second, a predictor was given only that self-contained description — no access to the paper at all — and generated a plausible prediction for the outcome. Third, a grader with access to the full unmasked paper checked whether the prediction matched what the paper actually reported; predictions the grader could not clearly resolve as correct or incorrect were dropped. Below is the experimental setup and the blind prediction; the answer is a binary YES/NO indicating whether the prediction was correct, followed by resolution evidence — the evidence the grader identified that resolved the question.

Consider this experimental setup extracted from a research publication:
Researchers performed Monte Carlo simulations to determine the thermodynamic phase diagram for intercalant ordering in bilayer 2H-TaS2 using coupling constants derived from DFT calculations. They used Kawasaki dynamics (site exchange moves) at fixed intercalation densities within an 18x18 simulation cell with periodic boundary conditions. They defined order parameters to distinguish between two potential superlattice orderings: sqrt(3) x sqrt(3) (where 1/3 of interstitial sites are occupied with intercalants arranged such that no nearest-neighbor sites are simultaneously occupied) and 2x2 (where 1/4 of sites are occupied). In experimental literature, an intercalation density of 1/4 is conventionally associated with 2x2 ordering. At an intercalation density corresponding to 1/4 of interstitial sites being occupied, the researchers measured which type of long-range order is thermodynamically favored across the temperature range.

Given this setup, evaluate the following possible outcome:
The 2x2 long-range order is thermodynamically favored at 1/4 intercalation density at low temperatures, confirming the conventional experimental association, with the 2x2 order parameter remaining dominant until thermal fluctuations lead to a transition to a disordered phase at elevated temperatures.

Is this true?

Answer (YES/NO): NO